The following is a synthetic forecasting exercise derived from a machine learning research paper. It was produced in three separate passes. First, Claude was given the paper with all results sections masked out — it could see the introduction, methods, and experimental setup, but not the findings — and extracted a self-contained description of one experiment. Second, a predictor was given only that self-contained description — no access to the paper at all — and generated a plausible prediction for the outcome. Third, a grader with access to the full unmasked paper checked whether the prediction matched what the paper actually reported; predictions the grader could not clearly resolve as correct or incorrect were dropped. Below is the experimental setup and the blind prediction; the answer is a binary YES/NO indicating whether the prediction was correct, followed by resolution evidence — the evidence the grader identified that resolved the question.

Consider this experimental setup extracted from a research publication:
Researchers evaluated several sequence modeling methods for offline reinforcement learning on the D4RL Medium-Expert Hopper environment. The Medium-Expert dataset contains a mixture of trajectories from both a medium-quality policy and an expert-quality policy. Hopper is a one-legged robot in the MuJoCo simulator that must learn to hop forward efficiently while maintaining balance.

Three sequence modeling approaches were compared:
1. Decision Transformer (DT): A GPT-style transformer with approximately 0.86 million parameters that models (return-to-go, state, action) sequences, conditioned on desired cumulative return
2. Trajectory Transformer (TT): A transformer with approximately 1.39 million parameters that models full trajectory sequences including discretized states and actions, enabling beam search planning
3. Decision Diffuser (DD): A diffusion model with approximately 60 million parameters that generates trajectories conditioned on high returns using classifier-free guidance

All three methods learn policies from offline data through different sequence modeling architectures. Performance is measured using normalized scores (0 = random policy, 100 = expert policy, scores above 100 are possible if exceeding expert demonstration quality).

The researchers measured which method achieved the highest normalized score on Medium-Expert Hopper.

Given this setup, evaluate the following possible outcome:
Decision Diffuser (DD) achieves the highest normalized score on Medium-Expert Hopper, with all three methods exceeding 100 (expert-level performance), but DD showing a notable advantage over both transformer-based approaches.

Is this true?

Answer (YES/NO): NO